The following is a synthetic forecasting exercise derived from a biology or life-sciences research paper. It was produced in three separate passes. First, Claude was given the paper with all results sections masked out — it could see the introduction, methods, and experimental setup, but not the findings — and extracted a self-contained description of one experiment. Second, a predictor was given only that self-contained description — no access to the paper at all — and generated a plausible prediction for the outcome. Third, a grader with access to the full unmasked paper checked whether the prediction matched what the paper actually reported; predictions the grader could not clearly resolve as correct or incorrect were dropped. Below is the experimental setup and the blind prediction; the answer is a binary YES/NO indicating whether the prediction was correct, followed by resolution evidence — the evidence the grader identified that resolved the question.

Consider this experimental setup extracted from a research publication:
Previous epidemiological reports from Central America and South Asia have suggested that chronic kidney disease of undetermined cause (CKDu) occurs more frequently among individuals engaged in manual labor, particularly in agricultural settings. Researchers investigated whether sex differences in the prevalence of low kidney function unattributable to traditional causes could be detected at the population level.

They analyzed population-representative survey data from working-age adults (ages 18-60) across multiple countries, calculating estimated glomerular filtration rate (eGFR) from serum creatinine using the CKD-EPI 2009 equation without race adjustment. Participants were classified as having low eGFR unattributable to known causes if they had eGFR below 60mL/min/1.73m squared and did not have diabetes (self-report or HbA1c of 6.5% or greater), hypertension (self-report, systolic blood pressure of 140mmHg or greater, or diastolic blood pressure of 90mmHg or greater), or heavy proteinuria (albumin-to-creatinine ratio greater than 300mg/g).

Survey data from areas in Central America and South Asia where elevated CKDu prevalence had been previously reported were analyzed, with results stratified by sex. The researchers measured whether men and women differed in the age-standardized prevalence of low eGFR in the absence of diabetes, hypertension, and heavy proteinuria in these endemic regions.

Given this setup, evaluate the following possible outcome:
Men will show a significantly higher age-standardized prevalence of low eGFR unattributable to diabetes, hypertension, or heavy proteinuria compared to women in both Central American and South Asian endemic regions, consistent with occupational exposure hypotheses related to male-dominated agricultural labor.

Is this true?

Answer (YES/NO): NO